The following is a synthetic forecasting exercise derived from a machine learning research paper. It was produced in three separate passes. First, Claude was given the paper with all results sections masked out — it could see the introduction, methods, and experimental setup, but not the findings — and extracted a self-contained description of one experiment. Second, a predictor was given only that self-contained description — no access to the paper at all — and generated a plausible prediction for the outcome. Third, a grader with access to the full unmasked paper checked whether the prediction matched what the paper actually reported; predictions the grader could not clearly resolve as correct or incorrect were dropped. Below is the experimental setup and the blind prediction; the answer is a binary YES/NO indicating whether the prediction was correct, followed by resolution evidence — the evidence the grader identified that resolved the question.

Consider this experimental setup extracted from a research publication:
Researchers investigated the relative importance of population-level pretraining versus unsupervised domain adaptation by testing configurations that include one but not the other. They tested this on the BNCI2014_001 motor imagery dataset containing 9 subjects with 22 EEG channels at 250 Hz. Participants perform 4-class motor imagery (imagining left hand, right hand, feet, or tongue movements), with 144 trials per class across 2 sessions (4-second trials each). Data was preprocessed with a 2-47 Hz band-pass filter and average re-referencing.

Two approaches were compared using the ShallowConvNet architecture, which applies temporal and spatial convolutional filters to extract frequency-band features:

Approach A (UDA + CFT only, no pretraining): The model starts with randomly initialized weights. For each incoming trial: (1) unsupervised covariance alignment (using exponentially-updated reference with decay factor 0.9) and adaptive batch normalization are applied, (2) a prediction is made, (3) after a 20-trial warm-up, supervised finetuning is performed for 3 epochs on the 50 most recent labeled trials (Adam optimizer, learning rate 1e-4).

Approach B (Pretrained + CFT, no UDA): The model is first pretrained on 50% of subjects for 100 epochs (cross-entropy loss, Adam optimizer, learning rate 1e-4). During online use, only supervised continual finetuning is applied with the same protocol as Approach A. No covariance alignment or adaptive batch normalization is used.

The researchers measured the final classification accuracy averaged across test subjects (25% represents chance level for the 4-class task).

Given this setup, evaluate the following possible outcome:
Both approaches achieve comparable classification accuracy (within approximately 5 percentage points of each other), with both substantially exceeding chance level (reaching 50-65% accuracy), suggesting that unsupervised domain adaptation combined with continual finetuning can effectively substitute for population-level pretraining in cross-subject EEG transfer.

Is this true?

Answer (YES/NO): YES